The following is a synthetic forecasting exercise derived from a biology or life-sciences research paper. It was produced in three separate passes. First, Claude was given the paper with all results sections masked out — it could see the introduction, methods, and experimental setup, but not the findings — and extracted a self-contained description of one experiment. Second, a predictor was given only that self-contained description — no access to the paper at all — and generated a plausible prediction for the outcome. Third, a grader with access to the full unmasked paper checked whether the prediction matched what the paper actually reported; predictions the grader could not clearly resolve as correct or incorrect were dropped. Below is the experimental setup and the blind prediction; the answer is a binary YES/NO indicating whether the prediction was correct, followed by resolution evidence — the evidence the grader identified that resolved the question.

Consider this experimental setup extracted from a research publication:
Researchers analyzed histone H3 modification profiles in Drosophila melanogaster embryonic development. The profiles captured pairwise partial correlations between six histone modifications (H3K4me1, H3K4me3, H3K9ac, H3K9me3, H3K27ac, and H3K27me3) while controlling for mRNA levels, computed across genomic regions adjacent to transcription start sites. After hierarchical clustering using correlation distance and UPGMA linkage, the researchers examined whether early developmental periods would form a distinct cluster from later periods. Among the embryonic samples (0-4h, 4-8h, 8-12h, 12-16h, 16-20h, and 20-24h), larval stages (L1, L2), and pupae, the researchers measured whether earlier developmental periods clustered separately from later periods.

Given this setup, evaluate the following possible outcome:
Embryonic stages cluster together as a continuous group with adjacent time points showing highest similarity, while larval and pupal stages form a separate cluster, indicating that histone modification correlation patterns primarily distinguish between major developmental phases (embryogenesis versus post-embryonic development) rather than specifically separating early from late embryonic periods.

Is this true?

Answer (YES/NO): NO